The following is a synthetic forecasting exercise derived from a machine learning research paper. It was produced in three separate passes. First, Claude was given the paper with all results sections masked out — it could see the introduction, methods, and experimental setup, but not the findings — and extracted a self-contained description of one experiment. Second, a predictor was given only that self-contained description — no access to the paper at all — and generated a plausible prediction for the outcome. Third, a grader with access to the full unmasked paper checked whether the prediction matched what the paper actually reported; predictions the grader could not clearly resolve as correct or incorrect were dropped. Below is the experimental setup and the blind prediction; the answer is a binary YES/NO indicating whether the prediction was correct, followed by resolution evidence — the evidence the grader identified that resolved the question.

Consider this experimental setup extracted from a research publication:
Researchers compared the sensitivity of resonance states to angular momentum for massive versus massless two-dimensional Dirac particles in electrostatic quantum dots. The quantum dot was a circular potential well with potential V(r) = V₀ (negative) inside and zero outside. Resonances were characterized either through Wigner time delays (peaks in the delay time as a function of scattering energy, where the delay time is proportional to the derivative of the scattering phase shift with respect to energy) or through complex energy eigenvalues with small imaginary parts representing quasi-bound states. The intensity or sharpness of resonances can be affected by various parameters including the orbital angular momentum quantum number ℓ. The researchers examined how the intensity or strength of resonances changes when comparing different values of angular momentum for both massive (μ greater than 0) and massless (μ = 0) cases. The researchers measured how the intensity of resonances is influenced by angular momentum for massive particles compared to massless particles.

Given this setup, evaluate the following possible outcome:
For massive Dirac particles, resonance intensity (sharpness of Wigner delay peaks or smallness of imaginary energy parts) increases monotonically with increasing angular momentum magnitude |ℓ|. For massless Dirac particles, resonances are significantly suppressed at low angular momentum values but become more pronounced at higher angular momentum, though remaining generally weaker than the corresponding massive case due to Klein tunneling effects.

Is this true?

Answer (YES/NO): NO